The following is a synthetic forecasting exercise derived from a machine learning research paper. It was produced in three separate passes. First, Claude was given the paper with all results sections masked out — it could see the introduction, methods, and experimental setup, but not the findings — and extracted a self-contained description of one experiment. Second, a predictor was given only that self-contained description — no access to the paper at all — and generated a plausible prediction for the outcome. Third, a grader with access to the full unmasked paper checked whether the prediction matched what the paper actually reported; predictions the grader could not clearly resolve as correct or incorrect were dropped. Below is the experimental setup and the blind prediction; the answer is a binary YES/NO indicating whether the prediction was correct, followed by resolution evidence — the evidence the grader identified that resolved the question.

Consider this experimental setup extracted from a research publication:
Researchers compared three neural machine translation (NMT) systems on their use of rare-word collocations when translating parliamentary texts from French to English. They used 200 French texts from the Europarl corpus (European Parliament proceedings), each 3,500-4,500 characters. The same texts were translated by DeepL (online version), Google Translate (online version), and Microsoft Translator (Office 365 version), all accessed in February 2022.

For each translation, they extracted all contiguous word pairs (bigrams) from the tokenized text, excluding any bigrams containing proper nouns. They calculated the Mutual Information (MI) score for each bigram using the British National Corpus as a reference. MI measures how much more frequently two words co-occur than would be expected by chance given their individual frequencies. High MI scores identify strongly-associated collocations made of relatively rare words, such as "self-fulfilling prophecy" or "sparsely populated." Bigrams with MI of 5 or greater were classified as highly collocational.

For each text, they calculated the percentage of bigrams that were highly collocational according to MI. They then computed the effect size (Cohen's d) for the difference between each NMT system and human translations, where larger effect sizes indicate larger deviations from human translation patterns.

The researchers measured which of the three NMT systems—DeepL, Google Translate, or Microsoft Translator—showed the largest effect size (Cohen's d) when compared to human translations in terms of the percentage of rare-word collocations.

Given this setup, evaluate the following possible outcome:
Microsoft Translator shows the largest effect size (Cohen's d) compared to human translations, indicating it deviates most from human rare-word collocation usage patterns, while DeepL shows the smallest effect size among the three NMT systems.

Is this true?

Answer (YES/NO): NO